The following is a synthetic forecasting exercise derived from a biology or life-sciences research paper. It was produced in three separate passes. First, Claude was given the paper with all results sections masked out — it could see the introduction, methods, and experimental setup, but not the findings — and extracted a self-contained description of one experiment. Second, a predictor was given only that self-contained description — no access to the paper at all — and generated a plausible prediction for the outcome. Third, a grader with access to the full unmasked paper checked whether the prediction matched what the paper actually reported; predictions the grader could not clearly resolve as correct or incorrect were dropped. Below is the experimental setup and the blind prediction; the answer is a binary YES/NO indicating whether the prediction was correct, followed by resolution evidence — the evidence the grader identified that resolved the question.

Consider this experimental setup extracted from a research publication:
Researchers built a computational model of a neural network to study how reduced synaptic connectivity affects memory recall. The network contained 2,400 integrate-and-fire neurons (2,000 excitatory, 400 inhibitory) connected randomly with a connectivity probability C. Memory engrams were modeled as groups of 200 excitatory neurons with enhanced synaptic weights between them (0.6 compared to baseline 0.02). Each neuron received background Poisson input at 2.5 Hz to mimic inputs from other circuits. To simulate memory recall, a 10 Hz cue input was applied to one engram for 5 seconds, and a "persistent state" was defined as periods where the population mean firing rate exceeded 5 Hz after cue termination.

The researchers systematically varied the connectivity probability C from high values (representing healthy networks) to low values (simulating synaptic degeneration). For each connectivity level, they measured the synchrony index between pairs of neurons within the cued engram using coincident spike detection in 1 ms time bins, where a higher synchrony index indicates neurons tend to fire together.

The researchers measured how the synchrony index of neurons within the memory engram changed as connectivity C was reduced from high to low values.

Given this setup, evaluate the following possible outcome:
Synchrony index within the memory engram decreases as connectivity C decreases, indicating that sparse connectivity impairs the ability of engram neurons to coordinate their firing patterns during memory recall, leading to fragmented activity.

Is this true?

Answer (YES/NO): YES